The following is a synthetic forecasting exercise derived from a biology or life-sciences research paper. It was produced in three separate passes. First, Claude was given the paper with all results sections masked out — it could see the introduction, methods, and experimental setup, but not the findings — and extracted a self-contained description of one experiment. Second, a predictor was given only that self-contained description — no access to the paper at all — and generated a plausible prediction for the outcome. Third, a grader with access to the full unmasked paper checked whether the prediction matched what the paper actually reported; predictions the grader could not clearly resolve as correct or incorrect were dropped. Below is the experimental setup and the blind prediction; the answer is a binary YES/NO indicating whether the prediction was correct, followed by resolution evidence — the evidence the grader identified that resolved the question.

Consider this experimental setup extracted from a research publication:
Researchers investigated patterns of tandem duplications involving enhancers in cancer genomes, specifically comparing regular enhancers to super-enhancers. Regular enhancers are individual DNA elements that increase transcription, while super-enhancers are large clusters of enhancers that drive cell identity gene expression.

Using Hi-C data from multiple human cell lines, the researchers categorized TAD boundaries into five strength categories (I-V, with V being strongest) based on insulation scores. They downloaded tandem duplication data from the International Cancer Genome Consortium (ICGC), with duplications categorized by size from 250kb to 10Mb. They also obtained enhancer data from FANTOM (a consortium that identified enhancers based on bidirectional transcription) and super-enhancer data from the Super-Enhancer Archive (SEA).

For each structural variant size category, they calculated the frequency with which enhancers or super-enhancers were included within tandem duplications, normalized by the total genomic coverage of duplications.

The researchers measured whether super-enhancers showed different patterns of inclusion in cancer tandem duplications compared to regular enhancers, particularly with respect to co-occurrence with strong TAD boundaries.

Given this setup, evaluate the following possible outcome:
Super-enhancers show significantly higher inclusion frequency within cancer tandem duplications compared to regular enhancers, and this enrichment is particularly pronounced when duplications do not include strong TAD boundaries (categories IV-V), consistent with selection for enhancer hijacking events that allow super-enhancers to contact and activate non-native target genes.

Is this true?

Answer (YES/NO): NO